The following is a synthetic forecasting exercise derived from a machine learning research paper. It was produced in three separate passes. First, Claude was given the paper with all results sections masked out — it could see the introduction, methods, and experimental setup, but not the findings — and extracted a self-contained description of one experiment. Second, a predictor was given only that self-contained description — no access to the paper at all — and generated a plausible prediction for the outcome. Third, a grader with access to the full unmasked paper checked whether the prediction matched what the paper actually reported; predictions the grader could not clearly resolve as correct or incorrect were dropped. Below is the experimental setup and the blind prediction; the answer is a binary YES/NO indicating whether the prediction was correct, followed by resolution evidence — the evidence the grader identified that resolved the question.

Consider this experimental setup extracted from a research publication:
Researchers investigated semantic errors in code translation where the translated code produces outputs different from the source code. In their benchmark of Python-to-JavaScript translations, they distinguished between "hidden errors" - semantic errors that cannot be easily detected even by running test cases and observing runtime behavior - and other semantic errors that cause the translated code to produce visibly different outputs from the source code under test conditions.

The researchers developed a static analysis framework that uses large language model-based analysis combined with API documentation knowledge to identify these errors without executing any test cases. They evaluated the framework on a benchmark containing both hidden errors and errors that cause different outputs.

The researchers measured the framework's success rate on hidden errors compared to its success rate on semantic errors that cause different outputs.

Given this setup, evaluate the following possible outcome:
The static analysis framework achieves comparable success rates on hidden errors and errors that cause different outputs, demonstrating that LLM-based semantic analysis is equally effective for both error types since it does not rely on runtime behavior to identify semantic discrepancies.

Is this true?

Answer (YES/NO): YES